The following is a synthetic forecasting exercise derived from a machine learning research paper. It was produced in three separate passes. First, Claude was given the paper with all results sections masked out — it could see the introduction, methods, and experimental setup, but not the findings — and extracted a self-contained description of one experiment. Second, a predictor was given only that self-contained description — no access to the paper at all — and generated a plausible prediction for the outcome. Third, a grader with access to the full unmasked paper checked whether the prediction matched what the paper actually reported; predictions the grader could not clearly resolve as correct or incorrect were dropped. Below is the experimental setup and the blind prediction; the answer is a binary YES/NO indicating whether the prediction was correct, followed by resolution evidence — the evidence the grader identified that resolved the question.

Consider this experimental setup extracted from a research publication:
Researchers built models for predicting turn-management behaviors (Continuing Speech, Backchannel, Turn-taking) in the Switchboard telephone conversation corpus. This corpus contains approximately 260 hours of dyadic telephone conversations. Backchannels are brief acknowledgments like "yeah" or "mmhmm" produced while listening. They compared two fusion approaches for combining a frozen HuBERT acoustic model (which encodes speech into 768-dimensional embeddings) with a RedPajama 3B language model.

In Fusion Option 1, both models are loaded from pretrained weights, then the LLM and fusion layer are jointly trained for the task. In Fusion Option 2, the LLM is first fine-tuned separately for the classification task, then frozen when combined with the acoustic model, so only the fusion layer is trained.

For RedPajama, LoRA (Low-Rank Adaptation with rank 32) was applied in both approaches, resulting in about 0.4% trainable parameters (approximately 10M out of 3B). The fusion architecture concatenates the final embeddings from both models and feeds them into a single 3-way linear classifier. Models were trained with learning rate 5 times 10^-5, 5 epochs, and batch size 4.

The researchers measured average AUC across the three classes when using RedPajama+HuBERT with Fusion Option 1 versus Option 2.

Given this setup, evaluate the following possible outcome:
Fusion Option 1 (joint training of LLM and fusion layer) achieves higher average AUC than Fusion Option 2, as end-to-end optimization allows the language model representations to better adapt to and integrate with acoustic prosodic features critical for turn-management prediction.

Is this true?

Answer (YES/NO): YES